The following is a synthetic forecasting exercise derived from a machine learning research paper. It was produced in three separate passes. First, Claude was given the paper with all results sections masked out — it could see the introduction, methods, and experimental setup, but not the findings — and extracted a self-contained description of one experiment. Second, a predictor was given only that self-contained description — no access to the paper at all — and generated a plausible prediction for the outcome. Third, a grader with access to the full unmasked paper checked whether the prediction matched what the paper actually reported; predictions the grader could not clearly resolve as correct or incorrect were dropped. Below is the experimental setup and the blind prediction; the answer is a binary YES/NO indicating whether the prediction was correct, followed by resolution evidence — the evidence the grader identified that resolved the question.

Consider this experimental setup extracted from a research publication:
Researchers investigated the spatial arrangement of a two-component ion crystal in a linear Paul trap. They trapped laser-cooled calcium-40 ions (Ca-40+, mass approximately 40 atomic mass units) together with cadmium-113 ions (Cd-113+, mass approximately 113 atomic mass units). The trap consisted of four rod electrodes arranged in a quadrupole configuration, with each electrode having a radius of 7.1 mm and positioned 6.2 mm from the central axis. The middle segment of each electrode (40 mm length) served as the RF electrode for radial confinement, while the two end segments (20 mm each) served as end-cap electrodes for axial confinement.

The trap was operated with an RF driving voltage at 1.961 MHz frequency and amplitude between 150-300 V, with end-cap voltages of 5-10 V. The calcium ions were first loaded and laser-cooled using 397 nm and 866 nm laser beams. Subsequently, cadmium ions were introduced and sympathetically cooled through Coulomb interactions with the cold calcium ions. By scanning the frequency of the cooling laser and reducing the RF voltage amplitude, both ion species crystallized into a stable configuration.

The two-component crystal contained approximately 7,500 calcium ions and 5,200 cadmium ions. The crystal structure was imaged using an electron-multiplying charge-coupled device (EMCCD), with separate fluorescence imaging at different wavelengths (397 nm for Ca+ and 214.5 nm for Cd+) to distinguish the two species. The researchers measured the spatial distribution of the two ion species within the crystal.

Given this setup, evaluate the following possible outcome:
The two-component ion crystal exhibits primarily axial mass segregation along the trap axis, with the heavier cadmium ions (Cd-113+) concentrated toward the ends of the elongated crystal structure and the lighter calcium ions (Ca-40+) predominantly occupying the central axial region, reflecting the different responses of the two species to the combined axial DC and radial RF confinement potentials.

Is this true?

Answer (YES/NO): NO